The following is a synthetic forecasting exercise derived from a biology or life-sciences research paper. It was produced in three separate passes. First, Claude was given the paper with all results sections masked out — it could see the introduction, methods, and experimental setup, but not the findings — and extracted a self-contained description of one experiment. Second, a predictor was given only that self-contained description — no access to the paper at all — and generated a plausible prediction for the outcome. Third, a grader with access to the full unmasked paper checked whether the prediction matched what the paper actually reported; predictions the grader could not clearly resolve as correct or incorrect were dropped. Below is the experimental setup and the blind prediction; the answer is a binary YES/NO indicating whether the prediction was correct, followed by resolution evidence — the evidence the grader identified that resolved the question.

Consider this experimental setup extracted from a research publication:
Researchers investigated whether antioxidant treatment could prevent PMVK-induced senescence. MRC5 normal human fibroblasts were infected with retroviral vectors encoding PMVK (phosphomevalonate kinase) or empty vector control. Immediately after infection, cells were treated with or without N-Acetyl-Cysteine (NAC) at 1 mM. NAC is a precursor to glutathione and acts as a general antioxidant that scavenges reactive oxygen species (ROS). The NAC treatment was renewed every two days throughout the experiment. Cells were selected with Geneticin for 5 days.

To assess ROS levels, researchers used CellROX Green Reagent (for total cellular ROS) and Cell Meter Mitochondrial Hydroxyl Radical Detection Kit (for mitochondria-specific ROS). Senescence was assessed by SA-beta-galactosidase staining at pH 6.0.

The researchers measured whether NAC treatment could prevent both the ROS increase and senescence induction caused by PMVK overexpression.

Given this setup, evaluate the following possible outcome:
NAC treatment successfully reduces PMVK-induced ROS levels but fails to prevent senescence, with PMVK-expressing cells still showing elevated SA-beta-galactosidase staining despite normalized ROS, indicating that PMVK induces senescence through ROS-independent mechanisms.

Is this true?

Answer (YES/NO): NO